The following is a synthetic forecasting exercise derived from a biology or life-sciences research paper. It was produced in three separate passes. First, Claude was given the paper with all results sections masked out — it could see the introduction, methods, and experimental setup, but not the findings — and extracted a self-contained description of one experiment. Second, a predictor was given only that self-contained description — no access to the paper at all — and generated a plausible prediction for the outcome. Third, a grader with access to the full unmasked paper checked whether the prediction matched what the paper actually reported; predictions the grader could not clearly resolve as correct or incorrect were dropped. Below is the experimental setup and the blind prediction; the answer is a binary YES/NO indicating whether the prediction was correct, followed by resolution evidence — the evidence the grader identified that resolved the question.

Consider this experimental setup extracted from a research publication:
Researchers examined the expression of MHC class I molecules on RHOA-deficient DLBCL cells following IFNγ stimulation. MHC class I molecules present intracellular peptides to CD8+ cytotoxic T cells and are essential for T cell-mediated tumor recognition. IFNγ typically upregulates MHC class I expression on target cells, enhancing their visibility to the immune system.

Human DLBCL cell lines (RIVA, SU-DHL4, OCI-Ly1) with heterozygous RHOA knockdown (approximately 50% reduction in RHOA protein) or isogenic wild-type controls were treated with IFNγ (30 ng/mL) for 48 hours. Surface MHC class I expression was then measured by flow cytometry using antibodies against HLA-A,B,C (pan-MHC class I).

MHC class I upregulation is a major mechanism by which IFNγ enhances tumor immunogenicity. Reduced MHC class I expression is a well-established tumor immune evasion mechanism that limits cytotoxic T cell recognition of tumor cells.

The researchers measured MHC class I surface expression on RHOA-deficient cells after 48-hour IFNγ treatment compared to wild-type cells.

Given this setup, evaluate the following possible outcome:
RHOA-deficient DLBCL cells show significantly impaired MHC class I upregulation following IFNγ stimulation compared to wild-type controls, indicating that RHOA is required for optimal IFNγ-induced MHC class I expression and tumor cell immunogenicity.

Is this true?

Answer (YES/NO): YES